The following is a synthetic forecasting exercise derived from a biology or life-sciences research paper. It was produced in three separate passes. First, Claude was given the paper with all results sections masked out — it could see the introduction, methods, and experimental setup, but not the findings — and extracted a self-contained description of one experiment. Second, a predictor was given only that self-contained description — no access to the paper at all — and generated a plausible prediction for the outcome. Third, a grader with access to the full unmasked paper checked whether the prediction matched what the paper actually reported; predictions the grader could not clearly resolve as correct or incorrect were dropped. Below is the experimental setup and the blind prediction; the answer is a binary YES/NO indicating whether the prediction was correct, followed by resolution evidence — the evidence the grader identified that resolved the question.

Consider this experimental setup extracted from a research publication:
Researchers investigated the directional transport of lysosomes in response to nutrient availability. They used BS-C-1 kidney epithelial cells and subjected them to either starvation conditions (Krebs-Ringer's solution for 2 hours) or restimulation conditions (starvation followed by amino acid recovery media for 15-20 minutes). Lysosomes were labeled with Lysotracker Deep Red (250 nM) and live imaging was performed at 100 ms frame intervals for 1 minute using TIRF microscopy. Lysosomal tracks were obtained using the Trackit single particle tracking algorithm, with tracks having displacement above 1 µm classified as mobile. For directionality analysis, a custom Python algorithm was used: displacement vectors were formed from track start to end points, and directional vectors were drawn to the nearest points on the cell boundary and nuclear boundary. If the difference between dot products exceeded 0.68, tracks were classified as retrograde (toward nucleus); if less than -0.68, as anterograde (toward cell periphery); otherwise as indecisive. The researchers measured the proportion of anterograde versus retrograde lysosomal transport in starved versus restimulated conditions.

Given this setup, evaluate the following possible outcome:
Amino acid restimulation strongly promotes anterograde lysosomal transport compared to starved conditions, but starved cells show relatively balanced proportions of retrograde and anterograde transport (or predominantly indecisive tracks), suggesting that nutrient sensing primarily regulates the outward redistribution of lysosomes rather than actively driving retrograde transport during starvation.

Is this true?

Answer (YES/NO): YES